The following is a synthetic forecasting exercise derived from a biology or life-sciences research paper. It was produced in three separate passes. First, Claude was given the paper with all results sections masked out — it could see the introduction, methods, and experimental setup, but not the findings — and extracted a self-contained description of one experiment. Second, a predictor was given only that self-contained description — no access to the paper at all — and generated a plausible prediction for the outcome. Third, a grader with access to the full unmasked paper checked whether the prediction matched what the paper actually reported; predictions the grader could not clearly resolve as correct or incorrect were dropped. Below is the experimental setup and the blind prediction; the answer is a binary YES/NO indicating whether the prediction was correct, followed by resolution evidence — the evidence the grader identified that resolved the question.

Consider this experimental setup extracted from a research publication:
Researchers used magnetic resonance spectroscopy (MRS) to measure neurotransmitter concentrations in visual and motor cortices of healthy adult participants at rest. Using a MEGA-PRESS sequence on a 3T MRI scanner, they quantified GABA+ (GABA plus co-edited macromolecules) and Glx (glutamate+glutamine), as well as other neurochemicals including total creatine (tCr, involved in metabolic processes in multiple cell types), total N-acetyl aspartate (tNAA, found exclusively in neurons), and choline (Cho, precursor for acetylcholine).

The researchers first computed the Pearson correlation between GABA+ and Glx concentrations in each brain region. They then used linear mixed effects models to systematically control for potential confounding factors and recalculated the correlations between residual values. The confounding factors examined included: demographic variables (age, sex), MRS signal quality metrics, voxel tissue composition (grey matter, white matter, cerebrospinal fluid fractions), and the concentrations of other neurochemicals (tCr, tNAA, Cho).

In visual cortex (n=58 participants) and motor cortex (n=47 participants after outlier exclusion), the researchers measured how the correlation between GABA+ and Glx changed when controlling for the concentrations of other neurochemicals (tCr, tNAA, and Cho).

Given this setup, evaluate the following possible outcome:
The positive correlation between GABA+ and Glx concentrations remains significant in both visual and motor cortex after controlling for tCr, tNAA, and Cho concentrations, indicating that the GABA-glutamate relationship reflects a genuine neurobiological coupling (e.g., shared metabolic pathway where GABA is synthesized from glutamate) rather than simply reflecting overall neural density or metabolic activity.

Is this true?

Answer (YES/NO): NO